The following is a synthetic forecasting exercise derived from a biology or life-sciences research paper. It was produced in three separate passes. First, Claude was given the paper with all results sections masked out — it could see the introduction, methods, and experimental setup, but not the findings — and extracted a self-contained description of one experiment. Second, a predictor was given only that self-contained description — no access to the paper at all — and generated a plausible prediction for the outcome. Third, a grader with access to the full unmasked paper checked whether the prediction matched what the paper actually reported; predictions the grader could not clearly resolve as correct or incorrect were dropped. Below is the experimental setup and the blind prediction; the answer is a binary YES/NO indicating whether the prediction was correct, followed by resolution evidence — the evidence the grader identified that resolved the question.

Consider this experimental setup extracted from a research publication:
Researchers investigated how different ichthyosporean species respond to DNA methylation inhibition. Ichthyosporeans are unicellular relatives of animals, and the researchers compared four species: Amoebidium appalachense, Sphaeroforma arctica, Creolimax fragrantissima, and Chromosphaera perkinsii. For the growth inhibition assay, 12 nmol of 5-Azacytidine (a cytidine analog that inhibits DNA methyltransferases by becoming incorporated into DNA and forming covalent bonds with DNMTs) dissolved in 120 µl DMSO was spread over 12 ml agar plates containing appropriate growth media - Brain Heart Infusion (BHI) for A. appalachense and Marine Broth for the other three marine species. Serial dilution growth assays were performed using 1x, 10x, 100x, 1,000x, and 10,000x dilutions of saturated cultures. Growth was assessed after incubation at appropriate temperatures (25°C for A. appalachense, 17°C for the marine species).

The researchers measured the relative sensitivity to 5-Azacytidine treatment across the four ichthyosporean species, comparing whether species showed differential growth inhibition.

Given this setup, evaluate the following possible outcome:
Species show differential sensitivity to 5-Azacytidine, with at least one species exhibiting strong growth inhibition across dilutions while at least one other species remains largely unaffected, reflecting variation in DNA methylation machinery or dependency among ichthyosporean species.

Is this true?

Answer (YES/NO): YES